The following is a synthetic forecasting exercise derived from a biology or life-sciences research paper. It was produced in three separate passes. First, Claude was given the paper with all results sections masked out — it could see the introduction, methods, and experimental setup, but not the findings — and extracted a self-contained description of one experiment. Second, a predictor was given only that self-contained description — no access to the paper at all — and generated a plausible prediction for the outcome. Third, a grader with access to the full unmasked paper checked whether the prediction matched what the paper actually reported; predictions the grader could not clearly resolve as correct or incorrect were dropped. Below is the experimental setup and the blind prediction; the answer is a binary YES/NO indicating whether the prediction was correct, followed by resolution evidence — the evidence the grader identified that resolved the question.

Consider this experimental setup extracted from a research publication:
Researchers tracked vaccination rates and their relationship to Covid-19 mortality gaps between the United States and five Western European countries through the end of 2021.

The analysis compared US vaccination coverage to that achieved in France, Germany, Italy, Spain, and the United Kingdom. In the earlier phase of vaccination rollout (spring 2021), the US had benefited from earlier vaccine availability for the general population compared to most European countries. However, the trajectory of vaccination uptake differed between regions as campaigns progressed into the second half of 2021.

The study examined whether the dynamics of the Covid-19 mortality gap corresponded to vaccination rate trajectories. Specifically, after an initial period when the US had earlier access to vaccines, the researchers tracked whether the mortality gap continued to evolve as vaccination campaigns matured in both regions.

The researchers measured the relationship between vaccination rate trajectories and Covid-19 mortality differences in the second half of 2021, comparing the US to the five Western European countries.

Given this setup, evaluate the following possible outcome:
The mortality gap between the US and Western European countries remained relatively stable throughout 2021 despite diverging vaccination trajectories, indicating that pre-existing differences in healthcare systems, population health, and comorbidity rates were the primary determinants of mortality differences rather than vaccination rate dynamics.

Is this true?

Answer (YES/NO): NO